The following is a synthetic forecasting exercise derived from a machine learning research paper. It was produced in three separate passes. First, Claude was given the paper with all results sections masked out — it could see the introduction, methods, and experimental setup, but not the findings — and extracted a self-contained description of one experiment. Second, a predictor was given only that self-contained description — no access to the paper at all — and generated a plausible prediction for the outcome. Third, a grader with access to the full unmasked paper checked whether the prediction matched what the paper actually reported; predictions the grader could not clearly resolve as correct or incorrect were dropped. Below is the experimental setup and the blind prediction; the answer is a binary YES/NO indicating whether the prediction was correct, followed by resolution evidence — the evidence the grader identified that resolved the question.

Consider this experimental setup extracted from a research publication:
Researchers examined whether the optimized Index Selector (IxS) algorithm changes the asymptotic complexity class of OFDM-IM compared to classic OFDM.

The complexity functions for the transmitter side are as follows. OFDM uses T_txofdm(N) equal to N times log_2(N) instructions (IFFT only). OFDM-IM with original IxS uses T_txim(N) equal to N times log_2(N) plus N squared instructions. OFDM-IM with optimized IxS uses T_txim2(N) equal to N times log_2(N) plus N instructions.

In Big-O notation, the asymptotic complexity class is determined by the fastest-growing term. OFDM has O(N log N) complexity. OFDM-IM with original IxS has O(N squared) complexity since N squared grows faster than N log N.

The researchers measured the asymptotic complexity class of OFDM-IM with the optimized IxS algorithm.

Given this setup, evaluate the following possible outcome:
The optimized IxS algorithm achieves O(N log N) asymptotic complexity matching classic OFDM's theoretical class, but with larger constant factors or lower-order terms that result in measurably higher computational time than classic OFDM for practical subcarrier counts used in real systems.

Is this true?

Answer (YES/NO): YES